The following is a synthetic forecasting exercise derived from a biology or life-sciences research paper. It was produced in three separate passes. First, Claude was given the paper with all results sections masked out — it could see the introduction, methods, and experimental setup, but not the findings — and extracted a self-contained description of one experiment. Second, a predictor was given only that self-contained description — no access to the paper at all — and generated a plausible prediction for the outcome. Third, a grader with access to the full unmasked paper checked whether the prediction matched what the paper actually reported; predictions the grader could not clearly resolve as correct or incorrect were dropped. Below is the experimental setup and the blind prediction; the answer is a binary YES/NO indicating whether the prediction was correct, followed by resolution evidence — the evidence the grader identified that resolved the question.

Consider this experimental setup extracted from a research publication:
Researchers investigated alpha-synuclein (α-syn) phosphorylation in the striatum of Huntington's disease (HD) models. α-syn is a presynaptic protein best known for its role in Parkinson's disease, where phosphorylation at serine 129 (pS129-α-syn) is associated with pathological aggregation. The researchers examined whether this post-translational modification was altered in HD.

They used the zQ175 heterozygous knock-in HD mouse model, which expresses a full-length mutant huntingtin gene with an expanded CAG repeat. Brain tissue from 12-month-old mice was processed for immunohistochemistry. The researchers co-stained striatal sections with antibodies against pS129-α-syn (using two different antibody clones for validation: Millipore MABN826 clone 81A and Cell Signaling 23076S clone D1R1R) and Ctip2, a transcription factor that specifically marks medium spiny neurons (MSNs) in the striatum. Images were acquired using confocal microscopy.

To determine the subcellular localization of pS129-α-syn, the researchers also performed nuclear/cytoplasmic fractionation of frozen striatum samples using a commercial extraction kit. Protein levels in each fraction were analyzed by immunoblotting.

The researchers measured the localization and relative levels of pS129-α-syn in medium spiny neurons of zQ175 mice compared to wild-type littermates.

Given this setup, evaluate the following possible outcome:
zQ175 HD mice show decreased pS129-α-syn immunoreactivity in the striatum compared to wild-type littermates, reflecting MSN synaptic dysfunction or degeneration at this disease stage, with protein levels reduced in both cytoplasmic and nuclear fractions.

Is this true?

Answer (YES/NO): NO